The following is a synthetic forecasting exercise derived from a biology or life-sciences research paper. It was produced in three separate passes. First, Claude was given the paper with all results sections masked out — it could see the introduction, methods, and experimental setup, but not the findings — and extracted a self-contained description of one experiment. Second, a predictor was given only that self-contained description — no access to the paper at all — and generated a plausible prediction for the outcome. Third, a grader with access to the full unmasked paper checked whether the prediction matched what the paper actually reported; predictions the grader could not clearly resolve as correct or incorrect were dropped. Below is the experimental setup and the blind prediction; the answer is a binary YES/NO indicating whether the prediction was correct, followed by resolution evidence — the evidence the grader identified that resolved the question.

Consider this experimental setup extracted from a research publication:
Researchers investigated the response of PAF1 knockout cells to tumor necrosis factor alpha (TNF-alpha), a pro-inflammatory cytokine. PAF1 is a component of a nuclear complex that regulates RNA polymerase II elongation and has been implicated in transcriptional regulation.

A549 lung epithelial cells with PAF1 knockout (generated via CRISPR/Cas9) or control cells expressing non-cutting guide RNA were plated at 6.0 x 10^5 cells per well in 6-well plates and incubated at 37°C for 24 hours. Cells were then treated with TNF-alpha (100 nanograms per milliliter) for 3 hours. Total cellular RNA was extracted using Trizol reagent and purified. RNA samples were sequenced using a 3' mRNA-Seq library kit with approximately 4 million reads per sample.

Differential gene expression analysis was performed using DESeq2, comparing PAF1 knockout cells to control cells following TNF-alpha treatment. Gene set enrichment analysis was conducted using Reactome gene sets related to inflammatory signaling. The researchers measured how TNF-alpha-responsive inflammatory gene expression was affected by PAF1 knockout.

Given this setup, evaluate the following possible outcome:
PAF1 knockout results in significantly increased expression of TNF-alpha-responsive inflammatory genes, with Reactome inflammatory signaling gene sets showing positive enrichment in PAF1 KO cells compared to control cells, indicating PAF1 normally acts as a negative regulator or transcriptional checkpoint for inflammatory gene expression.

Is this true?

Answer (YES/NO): NO